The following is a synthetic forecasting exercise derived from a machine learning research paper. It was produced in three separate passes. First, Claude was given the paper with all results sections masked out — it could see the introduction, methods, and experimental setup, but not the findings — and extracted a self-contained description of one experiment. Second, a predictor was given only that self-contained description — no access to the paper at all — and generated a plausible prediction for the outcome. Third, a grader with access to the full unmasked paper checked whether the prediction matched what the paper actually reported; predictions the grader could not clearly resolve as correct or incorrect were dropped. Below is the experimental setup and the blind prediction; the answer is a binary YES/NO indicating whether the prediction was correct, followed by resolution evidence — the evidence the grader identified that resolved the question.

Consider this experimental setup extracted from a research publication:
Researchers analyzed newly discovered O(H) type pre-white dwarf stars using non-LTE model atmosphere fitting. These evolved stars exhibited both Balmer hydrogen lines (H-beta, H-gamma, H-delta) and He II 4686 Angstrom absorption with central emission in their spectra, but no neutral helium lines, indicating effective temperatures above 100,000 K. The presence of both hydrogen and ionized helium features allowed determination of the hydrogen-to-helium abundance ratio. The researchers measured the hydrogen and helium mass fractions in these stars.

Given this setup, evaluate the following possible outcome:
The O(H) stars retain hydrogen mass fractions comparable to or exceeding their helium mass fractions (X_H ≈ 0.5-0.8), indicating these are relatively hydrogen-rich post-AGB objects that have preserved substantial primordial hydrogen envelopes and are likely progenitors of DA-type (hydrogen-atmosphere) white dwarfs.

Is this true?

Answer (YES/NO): YES